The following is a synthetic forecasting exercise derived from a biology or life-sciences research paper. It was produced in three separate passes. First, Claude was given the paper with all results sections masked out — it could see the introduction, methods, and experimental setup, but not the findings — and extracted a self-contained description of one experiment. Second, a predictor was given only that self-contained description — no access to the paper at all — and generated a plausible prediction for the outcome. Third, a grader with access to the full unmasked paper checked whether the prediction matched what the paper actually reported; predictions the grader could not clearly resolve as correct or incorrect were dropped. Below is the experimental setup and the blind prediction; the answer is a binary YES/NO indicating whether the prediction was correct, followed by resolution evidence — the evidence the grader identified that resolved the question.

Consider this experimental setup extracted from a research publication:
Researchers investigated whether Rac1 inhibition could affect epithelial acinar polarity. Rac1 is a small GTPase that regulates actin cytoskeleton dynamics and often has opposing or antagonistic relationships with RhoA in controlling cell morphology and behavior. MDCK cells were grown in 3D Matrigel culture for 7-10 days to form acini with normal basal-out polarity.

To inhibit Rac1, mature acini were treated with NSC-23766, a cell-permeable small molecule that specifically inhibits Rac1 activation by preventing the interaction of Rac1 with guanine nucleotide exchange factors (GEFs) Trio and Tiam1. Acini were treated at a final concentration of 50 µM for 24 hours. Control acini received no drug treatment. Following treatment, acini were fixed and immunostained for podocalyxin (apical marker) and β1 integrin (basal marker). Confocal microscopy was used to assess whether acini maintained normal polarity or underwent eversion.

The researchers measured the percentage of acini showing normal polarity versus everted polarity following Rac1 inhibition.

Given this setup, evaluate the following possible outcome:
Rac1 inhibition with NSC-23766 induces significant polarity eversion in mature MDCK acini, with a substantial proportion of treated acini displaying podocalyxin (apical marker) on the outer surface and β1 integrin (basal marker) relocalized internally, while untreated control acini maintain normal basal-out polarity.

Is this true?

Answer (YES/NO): YES